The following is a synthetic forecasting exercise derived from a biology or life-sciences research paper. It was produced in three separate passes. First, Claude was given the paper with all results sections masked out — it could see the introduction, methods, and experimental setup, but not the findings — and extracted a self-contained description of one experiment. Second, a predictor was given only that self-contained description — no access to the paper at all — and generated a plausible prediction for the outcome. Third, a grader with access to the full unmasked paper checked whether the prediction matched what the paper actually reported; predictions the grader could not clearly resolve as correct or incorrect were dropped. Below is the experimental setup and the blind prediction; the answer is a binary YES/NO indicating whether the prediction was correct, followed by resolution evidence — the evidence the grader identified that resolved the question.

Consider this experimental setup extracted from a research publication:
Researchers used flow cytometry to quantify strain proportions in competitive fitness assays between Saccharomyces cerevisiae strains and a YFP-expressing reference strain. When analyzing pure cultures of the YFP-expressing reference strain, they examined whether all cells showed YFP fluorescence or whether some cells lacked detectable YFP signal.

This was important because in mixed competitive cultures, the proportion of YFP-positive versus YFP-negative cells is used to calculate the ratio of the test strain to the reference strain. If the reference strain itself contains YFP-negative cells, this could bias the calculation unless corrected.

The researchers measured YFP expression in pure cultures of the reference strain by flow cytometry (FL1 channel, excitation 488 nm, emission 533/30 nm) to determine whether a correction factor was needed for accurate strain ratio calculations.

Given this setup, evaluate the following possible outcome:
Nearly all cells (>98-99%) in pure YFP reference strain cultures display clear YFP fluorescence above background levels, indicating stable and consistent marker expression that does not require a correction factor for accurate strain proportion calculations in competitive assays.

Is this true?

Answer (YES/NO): NO